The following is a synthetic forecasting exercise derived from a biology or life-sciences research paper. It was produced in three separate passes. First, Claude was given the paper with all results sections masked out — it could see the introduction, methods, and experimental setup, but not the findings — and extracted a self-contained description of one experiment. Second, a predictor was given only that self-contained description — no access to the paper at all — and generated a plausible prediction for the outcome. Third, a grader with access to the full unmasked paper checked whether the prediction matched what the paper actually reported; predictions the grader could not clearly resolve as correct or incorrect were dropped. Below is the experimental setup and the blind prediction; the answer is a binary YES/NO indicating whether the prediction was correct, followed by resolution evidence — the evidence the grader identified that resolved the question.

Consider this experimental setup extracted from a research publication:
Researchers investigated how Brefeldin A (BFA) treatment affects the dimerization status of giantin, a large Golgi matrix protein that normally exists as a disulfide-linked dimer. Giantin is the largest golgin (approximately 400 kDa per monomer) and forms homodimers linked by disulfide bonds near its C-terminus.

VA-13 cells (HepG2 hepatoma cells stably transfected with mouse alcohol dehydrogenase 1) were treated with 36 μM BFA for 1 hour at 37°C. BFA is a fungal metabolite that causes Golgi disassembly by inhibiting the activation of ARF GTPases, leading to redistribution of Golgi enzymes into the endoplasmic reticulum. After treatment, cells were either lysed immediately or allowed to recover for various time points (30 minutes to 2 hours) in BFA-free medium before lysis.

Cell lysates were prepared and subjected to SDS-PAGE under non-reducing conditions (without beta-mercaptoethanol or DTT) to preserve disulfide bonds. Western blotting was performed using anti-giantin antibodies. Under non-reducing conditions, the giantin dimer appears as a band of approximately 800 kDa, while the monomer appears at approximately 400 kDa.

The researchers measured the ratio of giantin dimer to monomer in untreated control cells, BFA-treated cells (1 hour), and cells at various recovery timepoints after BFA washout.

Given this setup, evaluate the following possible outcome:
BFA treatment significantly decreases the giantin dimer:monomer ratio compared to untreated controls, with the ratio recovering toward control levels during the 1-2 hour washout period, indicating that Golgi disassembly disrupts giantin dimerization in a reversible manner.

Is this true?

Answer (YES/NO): YES